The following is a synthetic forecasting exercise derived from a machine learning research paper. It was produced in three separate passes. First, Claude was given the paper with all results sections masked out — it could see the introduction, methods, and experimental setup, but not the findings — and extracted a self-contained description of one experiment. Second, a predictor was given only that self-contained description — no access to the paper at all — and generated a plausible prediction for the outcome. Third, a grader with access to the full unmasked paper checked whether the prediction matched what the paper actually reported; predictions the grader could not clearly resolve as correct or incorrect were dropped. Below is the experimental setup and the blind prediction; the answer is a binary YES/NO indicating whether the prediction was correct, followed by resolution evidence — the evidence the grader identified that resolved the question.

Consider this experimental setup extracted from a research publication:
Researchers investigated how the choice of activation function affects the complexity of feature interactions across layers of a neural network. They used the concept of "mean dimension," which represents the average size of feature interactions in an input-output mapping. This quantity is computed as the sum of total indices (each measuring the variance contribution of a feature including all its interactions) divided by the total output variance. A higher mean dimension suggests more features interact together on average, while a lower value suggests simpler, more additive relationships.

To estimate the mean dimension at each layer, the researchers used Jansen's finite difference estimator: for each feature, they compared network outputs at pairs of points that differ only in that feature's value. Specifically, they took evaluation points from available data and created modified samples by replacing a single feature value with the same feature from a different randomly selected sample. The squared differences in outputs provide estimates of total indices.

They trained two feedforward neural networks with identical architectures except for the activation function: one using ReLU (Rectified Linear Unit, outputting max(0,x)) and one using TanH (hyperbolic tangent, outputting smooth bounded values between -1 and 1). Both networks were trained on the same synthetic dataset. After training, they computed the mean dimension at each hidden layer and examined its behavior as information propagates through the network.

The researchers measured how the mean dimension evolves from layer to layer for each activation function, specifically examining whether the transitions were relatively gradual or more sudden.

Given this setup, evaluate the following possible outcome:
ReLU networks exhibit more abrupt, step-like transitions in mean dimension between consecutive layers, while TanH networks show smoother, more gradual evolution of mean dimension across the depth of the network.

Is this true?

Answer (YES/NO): YES